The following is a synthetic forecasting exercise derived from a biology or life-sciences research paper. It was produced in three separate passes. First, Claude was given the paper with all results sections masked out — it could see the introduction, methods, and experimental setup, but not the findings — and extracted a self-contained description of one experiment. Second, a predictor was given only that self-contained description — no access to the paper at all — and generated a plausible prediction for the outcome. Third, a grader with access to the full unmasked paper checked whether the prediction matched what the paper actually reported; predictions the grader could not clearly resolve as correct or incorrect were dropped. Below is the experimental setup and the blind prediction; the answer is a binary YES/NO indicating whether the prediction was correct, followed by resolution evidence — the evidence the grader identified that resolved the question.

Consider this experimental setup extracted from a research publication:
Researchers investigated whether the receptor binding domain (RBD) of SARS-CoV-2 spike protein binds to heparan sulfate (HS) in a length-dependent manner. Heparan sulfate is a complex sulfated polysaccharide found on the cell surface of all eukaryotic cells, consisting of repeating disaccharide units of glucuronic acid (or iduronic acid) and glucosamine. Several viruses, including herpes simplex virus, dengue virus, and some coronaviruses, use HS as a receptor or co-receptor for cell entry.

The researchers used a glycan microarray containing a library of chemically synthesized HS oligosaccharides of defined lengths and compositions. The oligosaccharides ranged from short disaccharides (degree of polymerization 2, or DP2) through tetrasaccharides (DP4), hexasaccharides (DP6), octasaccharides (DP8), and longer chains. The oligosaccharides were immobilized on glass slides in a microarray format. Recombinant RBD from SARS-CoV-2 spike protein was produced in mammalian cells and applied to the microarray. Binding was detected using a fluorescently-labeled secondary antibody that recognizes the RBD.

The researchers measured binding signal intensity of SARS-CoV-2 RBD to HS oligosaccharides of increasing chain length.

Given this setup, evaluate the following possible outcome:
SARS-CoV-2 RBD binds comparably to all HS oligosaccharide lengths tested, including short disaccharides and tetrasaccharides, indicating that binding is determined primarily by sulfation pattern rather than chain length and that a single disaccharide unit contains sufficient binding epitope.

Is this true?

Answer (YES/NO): NO